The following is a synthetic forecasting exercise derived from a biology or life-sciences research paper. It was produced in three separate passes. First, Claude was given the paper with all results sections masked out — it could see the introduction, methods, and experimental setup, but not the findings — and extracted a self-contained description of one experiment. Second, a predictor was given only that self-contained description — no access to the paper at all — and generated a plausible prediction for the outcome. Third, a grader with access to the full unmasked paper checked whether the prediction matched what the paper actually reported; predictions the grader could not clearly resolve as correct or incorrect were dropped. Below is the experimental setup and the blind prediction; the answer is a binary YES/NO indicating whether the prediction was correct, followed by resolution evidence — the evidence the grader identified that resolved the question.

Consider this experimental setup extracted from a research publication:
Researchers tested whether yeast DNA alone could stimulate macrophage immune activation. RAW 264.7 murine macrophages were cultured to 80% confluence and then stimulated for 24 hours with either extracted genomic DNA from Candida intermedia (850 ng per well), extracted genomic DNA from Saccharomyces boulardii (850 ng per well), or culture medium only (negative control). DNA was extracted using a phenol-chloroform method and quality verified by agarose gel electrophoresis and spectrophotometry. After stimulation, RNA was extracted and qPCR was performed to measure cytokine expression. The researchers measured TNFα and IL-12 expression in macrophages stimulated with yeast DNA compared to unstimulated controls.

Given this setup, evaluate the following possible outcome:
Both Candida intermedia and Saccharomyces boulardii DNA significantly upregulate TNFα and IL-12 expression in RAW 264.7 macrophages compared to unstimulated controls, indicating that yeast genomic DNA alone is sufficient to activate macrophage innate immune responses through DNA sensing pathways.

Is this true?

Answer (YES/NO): NO